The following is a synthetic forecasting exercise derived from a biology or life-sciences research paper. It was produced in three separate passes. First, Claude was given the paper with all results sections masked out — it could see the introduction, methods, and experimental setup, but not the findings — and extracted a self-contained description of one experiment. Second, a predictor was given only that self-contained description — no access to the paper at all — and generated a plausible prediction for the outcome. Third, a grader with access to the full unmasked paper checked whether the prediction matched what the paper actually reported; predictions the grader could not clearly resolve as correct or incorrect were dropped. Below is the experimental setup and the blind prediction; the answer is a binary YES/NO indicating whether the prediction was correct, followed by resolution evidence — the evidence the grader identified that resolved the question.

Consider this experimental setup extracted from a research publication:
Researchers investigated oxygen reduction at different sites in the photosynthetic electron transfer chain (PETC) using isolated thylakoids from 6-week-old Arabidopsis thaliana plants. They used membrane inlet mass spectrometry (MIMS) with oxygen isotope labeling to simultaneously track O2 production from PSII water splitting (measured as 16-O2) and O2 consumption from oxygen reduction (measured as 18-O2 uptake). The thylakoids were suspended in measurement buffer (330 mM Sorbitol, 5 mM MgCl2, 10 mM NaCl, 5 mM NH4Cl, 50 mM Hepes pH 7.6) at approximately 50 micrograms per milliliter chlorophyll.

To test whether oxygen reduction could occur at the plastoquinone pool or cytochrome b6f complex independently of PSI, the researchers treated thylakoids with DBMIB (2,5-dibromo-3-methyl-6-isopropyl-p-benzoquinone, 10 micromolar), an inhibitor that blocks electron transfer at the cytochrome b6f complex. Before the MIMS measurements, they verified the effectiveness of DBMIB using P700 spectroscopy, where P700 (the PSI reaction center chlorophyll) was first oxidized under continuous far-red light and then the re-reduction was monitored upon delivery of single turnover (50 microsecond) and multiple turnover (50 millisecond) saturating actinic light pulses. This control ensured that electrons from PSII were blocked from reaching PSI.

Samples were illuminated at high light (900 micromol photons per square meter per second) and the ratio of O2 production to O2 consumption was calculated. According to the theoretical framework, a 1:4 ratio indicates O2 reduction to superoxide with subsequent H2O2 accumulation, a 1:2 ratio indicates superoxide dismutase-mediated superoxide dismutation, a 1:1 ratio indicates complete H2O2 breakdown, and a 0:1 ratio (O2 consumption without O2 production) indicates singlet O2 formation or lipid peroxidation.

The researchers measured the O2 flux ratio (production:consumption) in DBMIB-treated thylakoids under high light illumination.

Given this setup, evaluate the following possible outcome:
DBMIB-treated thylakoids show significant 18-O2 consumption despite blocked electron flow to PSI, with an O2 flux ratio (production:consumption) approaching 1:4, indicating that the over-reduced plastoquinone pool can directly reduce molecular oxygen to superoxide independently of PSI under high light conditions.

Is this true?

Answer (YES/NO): NO